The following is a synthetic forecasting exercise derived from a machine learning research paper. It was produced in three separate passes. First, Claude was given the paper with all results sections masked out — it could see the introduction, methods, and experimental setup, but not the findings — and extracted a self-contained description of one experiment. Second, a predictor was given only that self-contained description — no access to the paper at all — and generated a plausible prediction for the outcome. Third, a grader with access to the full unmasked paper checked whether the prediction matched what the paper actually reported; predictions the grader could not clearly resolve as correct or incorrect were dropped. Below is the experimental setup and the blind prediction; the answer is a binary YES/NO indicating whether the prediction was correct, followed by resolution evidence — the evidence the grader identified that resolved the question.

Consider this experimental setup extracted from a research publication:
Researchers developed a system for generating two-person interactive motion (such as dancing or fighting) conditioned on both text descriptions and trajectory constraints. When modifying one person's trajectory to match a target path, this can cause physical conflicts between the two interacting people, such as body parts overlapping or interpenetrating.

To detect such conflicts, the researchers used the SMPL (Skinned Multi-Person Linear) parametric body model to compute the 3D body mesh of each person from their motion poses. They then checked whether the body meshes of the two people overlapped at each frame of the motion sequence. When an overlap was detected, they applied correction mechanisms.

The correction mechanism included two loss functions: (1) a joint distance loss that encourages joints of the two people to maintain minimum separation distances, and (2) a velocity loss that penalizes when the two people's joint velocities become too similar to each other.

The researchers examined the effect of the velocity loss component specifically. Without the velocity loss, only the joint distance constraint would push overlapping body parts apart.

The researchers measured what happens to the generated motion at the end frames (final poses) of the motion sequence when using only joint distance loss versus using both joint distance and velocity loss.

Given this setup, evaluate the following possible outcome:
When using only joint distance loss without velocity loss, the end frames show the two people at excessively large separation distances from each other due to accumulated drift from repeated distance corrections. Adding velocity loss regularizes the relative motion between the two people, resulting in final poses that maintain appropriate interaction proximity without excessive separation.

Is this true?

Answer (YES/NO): NO